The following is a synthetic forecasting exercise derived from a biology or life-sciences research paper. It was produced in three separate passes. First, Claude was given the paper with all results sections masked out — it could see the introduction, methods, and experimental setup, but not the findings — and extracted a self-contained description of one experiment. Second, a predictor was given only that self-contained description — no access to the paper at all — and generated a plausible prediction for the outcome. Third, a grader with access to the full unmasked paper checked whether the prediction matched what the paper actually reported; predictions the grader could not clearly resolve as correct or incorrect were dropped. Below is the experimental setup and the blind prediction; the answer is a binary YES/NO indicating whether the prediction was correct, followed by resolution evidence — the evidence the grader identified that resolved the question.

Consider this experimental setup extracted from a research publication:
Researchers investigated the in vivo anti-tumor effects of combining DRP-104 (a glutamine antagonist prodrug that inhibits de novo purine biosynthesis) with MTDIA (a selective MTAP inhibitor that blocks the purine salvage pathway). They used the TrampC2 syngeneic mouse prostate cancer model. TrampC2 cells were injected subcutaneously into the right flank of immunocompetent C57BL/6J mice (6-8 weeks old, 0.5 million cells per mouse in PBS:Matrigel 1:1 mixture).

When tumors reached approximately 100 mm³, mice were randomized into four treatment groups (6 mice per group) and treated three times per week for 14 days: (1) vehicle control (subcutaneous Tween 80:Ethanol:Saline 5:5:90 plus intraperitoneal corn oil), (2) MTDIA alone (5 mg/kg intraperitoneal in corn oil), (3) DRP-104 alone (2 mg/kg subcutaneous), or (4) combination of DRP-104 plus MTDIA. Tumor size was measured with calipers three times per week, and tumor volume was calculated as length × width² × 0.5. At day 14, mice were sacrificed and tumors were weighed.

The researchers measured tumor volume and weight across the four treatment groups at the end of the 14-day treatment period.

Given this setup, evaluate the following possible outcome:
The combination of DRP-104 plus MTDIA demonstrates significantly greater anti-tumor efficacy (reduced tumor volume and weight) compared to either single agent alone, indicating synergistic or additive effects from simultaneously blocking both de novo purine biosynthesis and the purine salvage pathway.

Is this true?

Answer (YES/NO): YES